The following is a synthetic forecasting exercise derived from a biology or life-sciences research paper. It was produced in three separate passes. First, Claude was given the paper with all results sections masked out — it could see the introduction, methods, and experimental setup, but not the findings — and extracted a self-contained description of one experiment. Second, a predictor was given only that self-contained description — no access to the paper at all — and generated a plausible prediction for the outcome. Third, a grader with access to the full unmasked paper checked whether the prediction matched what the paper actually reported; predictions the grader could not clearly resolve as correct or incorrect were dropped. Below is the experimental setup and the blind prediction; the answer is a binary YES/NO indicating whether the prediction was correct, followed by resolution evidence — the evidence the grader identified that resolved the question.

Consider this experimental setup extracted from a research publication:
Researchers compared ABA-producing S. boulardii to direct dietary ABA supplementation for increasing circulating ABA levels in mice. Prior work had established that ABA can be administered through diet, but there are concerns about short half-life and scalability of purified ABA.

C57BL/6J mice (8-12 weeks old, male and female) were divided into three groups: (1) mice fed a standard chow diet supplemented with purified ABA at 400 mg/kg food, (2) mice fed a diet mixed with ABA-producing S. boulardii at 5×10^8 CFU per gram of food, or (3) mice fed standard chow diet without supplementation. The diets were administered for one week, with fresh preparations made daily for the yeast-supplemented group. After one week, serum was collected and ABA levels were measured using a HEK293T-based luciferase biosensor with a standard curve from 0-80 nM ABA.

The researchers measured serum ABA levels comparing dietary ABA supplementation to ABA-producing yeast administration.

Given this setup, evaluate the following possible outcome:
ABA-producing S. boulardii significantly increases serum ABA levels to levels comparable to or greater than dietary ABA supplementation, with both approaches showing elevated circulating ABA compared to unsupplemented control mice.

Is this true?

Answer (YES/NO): NO